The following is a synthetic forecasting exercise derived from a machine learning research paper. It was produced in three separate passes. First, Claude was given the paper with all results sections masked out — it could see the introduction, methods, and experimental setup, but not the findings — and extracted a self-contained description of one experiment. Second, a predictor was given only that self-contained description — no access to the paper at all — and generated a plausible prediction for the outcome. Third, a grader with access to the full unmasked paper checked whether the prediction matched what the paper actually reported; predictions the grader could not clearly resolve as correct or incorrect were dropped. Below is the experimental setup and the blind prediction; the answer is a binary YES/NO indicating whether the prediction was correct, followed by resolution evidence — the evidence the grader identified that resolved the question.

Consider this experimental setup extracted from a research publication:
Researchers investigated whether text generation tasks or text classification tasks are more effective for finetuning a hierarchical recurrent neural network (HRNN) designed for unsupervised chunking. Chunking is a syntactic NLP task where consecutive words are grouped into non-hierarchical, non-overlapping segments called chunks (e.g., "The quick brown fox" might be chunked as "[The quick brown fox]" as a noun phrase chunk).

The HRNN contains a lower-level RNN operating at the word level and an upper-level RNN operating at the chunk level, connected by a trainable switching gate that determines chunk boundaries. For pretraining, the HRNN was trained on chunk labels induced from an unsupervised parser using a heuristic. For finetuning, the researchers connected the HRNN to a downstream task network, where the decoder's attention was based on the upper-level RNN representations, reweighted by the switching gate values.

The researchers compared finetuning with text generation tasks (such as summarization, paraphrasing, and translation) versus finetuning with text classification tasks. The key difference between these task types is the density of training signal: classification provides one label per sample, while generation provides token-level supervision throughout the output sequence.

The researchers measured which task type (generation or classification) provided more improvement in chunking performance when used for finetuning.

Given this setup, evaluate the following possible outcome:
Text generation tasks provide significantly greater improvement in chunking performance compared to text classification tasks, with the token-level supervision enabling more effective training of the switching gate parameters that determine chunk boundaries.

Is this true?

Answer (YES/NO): YES